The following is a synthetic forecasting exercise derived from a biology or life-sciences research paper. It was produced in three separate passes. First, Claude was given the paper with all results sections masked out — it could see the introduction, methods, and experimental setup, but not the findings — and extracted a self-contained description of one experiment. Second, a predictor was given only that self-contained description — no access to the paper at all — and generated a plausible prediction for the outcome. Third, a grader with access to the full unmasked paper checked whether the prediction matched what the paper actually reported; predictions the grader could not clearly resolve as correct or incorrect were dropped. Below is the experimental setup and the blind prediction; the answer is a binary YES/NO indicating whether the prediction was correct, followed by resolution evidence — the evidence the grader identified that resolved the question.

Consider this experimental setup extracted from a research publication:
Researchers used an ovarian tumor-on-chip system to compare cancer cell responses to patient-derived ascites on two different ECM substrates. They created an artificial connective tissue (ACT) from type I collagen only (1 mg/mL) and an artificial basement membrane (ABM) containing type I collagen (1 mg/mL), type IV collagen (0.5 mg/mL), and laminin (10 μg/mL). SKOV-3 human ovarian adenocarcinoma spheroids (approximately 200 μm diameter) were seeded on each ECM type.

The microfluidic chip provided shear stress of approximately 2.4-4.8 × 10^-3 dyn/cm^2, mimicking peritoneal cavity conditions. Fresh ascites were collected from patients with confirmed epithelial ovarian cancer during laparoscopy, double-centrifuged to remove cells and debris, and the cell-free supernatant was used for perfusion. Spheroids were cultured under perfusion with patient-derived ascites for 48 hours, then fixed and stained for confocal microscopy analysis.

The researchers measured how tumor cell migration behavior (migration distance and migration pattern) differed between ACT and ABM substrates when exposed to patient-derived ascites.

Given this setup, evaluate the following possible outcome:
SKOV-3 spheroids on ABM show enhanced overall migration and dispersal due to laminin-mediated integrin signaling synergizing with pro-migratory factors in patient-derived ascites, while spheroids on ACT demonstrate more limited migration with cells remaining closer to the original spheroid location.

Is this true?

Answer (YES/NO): NO